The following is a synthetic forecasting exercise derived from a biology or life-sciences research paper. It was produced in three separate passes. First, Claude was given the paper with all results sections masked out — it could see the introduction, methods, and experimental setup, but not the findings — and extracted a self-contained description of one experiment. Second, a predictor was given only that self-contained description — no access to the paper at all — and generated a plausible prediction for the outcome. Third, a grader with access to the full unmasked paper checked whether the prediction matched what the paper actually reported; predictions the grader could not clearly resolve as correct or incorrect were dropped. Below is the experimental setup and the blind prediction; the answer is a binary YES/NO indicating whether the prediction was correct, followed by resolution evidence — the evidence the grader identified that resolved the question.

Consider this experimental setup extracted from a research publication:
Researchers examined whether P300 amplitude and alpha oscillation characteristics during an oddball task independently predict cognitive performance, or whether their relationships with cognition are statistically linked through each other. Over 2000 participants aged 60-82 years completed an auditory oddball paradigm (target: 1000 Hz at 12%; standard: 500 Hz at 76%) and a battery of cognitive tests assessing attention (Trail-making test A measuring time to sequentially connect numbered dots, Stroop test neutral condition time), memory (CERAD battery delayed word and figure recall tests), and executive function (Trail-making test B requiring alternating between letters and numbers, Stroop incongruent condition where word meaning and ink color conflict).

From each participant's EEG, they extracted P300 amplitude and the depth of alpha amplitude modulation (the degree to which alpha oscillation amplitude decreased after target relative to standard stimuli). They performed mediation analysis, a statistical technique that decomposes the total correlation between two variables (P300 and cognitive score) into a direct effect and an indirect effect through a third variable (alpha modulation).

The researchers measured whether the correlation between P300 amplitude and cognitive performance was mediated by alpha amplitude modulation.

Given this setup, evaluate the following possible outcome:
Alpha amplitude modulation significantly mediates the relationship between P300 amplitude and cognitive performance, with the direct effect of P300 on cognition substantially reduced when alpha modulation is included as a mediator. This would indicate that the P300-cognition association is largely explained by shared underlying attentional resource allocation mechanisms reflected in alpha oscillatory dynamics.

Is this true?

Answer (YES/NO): NO